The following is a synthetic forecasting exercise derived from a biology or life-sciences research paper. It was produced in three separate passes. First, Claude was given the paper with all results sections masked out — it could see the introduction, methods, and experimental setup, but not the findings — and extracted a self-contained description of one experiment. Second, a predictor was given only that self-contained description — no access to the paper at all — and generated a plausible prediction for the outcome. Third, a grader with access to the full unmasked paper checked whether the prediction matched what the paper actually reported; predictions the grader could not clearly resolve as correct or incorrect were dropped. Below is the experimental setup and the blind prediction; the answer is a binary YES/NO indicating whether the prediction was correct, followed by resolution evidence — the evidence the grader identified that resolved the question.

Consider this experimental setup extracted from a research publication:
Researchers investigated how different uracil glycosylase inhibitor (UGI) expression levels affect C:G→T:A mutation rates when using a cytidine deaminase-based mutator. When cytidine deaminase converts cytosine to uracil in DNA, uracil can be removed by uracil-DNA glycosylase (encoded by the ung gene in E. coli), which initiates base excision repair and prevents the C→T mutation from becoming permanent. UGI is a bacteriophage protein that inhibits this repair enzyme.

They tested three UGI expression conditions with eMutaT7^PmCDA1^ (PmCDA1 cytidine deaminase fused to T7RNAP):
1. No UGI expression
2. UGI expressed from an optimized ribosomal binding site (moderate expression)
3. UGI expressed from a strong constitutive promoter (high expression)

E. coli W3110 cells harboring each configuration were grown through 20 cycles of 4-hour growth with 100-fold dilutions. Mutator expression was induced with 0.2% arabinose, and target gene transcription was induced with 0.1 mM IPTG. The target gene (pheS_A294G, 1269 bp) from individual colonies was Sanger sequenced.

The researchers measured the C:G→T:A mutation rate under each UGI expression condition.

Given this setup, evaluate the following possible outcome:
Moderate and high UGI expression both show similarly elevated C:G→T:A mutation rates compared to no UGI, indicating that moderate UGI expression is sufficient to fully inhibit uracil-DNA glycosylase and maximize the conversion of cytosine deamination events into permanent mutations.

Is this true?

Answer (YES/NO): NO